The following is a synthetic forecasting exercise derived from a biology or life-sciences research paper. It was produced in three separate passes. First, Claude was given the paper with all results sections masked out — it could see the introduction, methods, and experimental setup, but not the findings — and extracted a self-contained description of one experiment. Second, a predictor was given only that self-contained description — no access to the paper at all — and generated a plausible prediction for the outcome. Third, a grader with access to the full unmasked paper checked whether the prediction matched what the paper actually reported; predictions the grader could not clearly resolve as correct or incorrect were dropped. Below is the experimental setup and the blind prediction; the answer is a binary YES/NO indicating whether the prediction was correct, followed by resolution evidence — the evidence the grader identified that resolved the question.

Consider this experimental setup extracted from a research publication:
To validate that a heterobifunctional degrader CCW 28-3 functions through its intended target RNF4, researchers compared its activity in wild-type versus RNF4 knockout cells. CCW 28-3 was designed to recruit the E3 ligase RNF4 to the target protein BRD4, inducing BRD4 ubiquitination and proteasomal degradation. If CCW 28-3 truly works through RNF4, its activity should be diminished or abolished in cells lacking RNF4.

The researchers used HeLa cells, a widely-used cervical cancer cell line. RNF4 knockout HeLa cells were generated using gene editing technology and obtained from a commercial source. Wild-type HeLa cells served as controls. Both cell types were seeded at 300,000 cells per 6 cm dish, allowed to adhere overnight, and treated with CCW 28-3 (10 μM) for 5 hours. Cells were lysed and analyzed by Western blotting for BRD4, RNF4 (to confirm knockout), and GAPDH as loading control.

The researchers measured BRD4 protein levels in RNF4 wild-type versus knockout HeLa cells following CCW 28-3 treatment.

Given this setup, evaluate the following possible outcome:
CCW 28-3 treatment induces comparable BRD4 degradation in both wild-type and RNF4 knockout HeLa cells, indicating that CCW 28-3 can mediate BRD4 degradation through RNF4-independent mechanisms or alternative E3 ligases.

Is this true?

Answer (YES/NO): NO